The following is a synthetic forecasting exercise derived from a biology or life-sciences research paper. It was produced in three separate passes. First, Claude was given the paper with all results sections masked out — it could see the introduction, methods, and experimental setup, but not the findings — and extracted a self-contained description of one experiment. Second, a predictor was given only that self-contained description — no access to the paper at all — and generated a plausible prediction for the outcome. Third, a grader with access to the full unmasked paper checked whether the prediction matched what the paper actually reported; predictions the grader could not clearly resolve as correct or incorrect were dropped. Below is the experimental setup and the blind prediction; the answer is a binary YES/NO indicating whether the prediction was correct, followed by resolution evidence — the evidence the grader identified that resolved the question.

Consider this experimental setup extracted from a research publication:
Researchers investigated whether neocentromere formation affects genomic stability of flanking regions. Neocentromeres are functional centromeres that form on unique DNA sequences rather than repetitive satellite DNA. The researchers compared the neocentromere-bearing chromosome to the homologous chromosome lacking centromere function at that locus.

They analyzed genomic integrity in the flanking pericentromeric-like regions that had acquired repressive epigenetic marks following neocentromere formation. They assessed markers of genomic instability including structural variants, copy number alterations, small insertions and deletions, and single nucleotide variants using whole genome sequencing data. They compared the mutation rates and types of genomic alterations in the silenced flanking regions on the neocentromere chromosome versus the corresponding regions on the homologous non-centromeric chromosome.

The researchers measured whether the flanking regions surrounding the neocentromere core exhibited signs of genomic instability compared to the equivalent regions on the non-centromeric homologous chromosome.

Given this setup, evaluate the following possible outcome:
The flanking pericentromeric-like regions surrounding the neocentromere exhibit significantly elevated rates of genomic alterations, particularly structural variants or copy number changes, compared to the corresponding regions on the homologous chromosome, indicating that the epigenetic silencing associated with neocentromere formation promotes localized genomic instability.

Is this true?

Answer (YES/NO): YES